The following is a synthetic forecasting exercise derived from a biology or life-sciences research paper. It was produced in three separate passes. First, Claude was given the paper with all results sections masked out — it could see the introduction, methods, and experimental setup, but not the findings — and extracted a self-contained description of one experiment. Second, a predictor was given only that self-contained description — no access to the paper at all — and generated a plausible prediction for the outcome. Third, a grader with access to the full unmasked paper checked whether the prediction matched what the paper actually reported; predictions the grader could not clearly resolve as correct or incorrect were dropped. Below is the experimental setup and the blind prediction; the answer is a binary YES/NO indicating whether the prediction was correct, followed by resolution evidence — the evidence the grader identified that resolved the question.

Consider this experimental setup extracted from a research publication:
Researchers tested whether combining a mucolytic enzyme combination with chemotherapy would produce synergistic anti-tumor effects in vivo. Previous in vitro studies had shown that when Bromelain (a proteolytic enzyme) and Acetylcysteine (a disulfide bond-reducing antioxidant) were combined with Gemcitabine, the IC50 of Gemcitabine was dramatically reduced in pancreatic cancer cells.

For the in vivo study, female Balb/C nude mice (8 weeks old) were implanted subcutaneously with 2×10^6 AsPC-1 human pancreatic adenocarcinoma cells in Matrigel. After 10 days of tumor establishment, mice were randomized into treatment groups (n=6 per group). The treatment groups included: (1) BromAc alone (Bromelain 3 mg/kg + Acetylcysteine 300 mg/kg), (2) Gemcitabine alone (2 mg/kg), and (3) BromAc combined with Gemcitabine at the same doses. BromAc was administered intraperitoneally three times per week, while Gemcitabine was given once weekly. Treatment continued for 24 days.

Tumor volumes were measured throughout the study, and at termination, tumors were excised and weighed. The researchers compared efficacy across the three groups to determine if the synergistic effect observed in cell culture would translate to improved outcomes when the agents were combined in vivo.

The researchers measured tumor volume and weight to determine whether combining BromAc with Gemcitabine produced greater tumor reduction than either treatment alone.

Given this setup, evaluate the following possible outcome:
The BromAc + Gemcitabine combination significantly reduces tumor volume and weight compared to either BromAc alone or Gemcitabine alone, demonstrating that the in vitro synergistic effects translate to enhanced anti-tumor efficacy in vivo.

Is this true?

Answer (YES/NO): NO